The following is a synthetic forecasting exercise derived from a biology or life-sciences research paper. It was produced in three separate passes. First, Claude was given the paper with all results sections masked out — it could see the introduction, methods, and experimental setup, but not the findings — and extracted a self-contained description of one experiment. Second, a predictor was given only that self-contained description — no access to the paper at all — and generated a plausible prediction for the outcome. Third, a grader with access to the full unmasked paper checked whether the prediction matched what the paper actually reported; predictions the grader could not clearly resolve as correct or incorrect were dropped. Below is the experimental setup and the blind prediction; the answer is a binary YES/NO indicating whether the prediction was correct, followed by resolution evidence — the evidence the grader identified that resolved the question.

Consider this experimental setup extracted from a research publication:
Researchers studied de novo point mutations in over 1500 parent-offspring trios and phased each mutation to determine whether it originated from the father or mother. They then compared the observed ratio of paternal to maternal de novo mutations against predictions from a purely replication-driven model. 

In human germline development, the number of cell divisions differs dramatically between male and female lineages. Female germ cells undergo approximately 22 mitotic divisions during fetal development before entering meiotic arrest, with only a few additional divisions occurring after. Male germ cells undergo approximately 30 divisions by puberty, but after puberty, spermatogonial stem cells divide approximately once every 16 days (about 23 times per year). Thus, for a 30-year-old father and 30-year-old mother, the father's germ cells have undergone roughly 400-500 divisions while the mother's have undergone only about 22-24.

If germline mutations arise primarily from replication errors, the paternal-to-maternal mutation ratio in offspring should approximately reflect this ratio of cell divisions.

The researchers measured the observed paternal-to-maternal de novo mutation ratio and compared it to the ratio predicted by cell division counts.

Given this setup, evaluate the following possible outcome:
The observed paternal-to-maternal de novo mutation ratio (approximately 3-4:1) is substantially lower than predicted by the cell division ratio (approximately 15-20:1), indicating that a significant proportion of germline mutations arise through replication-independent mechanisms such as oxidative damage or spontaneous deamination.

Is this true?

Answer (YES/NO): YES